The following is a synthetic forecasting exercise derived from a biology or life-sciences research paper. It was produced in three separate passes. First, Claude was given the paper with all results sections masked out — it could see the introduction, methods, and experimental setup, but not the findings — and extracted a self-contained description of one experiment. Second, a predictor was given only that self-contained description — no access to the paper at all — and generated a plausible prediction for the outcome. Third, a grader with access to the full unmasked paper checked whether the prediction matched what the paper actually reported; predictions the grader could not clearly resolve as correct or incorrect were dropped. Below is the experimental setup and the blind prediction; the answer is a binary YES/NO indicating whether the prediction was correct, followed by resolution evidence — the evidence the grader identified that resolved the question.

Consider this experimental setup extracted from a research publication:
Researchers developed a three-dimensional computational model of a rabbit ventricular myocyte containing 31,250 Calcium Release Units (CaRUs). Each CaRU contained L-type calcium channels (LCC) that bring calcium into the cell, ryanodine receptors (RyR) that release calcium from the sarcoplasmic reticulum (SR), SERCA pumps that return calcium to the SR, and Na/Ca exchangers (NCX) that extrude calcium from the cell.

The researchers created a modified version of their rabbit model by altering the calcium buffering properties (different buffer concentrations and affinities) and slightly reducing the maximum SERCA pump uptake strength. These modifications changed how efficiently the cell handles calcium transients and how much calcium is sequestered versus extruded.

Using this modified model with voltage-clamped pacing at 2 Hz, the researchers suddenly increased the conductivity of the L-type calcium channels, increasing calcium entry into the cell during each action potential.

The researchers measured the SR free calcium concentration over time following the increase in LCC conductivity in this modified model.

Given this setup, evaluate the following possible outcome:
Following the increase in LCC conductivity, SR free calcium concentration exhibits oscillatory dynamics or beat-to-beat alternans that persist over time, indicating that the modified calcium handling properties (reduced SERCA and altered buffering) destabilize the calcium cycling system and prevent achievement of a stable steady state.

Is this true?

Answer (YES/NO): NO